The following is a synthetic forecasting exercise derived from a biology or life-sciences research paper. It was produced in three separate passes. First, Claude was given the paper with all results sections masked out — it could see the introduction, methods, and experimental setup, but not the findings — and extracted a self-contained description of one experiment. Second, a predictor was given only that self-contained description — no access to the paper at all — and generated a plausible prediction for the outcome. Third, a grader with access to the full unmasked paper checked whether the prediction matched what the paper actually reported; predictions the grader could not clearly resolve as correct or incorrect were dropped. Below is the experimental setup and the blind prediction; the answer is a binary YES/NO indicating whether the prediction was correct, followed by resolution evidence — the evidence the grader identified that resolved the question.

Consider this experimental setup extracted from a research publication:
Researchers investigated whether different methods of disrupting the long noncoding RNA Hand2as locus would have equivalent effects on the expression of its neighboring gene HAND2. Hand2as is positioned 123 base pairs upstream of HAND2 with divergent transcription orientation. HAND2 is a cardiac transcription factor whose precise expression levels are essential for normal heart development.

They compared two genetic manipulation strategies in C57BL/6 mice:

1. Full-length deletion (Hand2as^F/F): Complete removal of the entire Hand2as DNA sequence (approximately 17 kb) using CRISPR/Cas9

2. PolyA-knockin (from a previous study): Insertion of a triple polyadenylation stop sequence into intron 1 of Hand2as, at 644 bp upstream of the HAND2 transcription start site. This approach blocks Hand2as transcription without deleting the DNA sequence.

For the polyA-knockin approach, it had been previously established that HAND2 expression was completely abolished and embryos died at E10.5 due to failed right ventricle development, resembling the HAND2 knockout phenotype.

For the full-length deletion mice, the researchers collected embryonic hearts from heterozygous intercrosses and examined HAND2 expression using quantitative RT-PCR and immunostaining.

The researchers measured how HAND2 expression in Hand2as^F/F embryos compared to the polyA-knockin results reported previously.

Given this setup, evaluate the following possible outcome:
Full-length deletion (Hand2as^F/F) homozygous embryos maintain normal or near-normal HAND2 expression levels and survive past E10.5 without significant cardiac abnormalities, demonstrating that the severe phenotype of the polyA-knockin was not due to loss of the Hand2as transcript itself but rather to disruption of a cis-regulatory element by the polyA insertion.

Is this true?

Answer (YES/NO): NO